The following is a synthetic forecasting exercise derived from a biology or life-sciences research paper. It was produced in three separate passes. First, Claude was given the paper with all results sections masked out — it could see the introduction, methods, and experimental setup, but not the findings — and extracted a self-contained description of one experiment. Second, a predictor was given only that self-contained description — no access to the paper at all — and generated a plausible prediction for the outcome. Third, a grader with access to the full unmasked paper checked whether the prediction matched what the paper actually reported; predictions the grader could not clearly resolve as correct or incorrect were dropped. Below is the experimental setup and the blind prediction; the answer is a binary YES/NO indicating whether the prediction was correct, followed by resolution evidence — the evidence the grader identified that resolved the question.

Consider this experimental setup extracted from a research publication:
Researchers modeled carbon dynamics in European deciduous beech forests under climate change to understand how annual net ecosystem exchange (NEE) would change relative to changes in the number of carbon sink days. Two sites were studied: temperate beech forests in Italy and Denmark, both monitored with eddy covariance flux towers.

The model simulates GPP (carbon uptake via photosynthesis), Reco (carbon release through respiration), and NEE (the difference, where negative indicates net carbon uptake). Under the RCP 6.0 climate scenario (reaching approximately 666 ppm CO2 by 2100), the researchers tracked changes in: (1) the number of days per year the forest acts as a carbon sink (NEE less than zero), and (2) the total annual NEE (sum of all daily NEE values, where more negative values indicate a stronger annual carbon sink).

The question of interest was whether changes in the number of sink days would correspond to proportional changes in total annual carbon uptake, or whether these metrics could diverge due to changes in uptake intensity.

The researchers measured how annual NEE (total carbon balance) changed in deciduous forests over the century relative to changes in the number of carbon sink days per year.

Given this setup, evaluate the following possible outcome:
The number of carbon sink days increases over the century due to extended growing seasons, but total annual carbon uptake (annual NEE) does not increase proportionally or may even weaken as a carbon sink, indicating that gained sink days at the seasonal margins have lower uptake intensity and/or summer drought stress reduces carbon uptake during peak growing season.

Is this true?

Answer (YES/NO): NO